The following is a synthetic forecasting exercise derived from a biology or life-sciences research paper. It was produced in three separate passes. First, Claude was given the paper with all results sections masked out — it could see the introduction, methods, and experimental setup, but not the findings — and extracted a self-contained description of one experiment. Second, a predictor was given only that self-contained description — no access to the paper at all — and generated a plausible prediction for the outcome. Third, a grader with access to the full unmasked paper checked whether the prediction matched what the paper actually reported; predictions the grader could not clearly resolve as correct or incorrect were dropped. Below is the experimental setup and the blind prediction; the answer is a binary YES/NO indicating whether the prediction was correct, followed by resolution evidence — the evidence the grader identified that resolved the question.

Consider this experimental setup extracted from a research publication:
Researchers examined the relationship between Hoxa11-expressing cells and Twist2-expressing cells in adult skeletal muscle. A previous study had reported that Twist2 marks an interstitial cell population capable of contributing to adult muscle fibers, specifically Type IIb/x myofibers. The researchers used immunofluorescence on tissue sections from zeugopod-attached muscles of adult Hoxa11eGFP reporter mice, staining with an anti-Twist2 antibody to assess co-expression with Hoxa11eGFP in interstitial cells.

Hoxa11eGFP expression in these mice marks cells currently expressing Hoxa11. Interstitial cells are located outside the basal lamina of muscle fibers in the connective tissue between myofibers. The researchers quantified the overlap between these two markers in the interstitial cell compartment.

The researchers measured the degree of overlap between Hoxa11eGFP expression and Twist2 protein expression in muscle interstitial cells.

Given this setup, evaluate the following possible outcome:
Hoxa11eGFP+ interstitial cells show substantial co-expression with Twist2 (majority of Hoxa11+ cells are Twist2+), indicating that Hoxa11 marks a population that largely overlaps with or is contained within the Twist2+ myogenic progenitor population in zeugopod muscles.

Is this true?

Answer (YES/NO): YES